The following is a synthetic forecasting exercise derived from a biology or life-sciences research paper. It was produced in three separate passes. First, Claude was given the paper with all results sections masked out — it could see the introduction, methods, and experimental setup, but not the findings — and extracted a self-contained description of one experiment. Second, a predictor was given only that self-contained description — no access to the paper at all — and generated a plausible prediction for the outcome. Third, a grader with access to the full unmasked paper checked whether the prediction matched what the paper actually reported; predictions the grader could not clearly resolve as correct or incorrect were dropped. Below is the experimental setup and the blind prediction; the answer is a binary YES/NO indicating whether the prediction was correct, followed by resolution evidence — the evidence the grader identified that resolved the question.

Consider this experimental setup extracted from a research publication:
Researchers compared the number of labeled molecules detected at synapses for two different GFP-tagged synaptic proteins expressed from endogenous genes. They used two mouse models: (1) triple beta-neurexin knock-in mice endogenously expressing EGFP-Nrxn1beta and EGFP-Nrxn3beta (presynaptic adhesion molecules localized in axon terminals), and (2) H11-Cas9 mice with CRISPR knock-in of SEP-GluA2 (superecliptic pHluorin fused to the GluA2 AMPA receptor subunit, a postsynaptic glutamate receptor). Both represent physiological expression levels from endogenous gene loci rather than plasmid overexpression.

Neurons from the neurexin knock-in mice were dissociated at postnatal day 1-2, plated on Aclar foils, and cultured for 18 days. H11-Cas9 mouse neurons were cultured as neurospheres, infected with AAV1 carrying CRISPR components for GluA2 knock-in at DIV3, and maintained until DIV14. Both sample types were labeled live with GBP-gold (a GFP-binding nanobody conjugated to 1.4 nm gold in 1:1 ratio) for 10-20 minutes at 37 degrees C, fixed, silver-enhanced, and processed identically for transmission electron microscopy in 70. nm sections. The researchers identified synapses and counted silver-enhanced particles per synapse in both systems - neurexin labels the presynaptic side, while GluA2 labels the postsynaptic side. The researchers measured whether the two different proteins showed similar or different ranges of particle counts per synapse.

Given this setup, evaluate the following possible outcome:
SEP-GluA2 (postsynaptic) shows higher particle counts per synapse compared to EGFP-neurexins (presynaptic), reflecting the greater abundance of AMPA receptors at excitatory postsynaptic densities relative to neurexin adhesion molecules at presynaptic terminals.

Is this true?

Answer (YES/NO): YES